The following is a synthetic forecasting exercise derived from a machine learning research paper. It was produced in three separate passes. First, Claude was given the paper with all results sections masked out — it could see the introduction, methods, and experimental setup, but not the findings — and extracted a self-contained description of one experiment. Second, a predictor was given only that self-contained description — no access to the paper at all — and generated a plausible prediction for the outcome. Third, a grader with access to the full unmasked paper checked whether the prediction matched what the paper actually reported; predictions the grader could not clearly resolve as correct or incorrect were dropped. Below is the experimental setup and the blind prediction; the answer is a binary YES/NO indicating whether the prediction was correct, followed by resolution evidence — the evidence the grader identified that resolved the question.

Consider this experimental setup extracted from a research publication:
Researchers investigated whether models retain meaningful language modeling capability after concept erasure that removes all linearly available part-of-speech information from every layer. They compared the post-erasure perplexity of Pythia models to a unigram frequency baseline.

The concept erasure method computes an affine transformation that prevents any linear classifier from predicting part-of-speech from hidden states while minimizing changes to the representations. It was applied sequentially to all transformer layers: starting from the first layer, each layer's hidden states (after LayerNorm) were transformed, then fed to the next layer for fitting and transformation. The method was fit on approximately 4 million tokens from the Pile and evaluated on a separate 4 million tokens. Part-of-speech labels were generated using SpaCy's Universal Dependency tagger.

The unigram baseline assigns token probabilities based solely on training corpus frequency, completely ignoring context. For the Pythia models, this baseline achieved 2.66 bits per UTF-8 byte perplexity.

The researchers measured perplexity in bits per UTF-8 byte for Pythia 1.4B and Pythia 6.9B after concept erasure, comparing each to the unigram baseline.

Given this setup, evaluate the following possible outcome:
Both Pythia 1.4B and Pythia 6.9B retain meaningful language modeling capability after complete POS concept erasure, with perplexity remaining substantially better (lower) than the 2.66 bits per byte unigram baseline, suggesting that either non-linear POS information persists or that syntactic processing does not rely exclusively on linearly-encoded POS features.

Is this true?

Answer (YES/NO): NO